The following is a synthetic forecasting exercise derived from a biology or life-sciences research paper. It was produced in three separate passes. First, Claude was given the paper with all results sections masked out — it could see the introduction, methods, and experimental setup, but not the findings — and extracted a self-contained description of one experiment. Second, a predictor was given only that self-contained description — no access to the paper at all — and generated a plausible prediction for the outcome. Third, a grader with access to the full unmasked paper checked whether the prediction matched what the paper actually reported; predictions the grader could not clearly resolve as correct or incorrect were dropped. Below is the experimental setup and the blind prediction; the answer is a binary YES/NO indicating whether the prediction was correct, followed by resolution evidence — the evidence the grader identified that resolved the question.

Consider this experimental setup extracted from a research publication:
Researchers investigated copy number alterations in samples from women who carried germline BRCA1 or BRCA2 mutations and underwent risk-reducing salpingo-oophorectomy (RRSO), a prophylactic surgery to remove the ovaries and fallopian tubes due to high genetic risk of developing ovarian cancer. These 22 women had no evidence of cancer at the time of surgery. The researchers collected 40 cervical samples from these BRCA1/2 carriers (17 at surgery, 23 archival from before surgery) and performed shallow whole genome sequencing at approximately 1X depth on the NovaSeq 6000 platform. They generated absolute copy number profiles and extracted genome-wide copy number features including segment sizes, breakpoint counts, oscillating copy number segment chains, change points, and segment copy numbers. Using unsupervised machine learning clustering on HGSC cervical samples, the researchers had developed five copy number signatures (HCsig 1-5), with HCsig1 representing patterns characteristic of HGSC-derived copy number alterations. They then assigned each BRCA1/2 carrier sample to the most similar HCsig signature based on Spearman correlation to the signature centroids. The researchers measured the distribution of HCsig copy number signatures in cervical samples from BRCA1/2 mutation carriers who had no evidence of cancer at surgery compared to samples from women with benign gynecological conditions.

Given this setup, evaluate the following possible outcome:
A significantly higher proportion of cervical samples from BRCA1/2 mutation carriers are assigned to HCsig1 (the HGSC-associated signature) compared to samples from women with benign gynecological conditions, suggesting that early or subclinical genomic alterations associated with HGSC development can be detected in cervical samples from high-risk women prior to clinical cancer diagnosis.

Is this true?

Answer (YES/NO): YES